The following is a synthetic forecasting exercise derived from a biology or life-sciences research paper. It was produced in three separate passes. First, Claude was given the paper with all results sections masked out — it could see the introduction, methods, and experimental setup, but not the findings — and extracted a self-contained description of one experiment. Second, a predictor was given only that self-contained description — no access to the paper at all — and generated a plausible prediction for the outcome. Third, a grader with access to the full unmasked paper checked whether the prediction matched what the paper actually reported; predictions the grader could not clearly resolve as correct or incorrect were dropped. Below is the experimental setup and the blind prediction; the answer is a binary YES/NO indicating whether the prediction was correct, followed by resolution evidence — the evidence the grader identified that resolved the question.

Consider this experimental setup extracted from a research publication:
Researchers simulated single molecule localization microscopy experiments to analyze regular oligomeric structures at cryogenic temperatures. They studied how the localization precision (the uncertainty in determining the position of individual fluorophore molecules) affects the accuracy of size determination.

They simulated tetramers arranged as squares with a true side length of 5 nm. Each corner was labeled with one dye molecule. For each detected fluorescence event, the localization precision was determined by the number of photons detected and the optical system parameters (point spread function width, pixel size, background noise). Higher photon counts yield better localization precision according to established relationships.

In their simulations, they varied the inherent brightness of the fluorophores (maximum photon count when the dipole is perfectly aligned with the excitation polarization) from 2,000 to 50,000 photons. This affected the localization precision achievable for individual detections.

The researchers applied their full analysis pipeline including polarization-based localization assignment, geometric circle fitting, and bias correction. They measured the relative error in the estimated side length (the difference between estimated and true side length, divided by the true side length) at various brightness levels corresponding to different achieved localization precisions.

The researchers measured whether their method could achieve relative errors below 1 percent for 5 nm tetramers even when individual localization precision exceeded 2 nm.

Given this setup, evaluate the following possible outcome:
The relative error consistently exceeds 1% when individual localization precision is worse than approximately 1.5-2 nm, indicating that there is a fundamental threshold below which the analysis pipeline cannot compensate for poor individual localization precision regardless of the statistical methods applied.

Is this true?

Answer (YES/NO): NO